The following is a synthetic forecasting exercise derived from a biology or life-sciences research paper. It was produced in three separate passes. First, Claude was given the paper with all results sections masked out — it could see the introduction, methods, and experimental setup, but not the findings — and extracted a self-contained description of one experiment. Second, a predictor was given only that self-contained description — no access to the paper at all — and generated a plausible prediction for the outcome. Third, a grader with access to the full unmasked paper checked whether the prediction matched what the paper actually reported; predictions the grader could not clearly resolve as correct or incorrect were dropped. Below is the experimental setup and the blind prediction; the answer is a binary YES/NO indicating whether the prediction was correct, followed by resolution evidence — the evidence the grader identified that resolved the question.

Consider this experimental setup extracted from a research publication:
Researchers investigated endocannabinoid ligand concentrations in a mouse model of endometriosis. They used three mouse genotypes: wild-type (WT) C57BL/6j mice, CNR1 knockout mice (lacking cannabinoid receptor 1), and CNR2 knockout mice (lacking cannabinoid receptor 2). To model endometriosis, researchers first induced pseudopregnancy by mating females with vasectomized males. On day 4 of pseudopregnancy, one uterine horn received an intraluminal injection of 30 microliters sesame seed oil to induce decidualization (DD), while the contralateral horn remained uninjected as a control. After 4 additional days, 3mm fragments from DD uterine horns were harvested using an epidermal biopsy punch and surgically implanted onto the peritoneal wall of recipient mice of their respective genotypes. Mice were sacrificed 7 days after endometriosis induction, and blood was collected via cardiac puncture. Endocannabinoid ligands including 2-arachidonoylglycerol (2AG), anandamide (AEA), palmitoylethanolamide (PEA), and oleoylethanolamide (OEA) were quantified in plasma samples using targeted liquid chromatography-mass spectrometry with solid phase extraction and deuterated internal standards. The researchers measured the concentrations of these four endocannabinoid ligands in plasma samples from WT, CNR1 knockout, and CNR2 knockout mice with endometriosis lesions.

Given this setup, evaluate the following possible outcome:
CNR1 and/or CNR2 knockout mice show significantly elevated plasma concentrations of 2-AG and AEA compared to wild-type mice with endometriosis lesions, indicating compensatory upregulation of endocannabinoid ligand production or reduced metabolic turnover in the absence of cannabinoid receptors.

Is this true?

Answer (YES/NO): NO